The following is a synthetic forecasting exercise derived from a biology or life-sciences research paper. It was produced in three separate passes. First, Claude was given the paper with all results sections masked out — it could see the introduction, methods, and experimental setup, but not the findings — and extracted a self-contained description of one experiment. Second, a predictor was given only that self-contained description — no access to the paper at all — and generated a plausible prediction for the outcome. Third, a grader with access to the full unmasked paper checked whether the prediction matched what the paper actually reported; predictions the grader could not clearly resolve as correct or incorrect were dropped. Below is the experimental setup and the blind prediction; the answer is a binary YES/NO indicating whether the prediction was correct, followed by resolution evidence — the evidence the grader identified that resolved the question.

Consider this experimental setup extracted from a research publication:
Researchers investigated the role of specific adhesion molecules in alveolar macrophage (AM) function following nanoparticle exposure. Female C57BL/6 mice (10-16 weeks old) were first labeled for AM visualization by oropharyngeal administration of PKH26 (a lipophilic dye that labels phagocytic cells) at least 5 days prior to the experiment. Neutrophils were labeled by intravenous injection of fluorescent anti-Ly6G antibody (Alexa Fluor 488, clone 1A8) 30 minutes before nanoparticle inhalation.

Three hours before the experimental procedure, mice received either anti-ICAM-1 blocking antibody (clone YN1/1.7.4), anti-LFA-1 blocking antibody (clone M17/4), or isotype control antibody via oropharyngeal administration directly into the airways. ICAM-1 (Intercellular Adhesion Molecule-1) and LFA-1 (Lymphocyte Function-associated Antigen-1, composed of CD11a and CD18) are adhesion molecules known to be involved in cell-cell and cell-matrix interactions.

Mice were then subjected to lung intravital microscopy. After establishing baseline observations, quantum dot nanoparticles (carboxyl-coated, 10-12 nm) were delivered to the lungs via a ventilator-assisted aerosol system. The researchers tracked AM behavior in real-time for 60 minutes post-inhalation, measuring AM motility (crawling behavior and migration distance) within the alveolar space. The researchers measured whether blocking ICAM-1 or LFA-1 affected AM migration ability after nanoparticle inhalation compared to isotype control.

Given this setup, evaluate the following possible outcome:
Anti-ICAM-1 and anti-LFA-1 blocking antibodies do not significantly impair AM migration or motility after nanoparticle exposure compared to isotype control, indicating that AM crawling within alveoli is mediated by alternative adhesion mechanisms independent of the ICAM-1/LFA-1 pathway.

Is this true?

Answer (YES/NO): NO